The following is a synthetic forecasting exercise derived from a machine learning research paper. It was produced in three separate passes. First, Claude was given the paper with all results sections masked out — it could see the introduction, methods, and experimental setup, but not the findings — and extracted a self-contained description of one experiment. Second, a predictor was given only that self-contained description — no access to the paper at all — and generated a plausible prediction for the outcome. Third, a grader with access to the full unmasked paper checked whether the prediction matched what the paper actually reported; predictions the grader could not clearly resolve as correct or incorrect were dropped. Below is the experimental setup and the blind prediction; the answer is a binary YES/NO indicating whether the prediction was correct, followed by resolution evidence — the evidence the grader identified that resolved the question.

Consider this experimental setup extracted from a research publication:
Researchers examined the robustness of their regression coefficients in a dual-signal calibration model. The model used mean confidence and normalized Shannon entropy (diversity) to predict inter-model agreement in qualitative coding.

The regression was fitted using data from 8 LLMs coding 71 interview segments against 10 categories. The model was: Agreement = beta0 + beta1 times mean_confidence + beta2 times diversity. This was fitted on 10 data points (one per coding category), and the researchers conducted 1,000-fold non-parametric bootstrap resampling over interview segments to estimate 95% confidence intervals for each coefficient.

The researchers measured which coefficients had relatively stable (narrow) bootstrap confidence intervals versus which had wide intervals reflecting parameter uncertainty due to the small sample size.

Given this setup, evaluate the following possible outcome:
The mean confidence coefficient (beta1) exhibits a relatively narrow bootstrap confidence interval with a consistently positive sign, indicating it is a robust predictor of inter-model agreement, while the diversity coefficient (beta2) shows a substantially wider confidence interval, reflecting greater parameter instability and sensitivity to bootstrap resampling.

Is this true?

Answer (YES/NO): NO